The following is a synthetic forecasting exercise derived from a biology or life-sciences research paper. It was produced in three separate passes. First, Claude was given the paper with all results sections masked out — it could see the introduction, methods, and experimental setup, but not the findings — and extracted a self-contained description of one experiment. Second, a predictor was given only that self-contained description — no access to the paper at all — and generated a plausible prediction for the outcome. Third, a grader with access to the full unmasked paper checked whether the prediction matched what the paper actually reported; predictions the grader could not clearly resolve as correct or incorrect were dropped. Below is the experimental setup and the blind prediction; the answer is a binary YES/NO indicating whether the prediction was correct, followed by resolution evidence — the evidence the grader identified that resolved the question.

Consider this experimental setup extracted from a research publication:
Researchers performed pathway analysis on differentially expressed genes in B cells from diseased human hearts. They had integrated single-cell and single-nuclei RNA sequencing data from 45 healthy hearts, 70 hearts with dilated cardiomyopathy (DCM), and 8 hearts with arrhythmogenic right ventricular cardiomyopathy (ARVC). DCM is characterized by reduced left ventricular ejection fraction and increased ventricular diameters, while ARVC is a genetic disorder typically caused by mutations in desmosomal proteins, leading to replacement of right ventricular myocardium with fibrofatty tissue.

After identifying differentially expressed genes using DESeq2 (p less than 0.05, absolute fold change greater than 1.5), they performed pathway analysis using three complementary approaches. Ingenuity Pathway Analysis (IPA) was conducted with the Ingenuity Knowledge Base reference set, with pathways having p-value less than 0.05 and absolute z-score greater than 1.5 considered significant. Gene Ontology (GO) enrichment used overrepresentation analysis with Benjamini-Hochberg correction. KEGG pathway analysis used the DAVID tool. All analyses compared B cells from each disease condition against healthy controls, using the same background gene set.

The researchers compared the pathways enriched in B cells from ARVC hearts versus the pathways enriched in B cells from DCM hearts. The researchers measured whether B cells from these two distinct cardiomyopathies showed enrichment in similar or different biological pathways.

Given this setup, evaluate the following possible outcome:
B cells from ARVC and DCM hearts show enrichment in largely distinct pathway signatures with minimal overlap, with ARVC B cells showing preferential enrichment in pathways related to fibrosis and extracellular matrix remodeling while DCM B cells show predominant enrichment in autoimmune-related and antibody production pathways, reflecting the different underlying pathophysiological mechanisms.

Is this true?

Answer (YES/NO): NO